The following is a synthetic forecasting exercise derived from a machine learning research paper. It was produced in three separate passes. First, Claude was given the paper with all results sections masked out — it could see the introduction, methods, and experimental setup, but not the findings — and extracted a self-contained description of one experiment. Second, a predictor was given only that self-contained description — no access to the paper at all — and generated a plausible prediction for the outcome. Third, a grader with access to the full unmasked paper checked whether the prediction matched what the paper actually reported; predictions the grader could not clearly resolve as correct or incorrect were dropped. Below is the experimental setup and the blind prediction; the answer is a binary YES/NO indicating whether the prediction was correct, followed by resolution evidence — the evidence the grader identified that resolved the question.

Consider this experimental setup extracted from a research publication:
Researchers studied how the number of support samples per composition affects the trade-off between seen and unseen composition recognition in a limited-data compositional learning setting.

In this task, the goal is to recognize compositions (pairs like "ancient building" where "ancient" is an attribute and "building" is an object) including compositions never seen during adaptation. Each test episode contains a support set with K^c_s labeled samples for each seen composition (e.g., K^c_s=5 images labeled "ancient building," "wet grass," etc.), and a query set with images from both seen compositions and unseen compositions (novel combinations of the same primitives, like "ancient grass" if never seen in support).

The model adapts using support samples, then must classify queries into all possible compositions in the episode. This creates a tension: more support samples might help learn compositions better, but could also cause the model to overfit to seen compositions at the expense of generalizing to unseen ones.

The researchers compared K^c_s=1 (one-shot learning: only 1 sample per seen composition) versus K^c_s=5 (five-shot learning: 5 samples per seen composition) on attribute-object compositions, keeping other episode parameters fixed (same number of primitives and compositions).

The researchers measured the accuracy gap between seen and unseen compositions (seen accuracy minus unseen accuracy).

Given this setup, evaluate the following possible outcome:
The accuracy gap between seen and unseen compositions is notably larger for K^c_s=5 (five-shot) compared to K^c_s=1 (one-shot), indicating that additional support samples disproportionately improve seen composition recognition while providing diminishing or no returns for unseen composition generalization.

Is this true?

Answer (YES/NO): YES